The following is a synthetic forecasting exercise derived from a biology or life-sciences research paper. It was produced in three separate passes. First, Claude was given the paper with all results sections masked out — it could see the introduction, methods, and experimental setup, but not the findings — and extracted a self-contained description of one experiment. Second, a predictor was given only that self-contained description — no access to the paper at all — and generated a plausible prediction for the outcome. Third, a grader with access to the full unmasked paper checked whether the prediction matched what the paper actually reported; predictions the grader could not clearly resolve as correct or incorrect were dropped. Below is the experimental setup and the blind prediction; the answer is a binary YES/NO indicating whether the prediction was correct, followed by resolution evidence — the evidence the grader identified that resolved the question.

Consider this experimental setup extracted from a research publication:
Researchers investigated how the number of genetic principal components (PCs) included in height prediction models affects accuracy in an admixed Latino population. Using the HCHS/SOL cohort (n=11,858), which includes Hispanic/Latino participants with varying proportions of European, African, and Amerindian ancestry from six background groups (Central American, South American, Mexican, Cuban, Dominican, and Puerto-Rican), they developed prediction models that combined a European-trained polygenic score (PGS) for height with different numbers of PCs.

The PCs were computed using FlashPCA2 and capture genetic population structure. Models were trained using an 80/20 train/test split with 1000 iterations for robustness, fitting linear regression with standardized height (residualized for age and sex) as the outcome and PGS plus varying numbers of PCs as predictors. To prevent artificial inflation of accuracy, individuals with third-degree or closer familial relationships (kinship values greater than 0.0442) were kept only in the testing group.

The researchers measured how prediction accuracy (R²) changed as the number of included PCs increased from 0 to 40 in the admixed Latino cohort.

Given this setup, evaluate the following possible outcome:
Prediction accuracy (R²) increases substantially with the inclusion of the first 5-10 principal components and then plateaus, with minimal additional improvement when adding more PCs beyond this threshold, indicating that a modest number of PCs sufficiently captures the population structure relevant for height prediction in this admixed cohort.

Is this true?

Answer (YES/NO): NO